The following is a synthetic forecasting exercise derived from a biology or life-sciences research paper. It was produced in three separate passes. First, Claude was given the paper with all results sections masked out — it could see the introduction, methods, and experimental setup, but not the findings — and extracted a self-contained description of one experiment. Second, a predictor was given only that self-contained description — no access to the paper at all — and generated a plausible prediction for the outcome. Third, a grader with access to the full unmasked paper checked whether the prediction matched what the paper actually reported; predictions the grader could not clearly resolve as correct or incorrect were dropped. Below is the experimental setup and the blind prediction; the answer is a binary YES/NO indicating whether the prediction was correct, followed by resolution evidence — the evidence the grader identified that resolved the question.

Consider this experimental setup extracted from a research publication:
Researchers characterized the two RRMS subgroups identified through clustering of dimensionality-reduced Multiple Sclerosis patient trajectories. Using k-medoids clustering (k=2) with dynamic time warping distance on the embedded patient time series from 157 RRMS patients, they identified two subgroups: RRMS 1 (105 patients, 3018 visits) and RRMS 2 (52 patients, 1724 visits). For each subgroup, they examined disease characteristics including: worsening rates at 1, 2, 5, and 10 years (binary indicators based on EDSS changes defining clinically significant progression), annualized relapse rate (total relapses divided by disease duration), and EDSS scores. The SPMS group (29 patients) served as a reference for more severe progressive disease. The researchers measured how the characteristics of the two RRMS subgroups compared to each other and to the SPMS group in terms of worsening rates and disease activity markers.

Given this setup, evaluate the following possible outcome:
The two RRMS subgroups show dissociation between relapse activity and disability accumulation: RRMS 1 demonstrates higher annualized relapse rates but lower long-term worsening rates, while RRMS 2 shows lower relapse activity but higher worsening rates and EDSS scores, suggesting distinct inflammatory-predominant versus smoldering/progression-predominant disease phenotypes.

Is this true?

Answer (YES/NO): NO